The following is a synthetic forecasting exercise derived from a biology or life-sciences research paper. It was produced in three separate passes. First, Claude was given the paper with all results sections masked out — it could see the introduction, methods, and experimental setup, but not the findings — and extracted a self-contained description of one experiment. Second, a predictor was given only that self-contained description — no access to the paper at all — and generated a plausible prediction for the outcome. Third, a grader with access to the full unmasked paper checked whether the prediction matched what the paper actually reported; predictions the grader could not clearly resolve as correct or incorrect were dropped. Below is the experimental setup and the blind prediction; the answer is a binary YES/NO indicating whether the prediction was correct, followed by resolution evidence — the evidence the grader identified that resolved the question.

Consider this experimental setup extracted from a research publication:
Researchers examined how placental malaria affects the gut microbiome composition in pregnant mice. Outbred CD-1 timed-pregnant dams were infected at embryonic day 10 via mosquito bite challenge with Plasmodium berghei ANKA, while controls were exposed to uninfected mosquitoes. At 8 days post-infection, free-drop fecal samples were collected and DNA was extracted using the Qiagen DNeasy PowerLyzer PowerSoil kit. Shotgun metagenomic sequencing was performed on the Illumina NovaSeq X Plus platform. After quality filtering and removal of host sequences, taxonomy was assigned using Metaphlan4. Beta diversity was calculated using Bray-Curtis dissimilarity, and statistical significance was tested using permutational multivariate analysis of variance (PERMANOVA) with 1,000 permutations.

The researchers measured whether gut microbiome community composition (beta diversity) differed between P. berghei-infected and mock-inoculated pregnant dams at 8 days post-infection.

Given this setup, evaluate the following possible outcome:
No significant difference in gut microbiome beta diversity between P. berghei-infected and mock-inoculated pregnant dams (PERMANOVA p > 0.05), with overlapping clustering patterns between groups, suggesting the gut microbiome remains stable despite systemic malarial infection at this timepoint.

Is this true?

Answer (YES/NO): YES